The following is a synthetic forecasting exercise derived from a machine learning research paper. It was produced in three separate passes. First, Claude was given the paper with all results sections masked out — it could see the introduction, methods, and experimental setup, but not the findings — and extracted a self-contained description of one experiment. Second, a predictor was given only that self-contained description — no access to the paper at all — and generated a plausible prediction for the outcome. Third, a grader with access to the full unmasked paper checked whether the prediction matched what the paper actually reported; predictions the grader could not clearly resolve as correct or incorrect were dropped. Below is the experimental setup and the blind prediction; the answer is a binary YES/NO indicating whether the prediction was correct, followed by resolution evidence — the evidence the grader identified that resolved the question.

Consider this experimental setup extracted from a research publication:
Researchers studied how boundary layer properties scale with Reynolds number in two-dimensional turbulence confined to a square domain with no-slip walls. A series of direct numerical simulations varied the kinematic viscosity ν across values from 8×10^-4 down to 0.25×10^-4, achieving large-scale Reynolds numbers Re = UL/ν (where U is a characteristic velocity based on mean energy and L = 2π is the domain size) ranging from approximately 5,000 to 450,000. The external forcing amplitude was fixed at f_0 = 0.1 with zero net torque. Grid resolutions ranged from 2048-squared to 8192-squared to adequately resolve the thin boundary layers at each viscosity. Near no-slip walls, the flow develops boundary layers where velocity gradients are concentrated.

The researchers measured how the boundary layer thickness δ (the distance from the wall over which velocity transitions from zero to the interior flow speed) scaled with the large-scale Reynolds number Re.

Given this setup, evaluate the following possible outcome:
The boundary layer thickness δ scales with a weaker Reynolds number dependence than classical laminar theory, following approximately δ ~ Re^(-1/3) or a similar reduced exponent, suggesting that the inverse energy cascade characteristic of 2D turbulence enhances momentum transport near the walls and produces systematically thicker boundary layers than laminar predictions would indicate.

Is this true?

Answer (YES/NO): NO